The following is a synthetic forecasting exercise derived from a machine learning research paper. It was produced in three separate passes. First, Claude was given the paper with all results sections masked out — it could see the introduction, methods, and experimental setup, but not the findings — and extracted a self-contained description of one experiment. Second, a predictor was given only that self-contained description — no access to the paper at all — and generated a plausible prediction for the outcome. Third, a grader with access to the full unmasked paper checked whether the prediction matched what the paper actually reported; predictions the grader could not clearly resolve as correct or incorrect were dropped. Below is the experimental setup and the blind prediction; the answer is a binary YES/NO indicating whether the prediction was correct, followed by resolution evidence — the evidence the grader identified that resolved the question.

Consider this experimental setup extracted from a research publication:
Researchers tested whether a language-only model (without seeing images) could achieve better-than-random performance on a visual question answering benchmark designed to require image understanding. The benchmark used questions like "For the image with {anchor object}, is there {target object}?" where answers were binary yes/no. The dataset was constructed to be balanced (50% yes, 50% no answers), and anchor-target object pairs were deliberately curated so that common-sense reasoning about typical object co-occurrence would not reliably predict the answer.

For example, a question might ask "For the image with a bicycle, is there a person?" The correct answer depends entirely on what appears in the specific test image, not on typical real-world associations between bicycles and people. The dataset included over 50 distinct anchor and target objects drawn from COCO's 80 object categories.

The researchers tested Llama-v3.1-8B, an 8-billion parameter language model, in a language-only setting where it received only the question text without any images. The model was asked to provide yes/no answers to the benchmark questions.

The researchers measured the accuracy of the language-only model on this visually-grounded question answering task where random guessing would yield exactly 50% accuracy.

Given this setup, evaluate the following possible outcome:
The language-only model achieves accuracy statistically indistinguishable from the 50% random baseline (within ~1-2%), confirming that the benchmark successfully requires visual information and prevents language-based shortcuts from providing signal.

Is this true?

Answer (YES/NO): YES